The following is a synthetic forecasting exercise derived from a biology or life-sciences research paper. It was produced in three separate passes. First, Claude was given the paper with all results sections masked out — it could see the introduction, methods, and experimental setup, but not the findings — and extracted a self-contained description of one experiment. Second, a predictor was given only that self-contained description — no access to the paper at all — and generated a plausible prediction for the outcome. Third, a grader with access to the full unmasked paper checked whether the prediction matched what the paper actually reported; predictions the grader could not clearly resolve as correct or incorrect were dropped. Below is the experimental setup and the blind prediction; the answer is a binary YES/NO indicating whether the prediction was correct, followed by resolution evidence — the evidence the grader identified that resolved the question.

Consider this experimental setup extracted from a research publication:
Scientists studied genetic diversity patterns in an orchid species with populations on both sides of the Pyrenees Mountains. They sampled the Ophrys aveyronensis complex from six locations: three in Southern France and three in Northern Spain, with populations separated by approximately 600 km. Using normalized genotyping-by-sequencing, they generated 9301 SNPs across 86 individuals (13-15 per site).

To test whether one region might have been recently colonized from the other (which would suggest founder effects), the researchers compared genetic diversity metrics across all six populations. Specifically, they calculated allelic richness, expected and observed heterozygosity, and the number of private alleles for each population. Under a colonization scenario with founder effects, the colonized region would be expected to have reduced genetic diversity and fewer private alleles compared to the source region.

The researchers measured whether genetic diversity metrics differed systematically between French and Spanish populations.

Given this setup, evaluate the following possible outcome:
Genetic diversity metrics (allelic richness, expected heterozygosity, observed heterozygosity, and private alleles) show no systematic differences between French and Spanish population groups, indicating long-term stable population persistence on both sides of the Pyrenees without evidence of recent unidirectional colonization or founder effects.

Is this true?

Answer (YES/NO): NO